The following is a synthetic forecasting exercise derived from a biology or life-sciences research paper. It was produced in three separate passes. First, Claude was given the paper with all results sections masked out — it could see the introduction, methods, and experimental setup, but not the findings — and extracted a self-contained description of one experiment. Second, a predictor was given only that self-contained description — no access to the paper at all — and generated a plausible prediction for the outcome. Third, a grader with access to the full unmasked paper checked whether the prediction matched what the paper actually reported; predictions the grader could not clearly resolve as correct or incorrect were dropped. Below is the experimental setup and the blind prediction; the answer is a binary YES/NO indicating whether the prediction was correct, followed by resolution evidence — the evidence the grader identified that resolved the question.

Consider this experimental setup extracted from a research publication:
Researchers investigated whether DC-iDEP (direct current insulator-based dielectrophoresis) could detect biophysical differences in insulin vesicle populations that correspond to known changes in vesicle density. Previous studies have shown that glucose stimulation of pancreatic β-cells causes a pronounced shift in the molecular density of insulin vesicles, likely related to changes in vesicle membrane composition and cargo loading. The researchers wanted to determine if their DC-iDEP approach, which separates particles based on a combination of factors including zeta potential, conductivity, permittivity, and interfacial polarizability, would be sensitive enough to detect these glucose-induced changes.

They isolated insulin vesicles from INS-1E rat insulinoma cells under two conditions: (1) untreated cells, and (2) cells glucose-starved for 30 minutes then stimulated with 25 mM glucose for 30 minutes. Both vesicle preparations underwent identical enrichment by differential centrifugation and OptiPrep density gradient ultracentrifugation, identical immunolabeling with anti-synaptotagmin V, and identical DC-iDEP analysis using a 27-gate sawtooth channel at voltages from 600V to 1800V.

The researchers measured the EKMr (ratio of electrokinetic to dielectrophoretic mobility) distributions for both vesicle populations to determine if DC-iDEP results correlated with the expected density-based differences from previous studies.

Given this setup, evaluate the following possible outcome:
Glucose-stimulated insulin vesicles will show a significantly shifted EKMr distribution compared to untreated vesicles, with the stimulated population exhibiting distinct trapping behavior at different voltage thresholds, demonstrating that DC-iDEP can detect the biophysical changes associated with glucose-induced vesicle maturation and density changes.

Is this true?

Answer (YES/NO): YES